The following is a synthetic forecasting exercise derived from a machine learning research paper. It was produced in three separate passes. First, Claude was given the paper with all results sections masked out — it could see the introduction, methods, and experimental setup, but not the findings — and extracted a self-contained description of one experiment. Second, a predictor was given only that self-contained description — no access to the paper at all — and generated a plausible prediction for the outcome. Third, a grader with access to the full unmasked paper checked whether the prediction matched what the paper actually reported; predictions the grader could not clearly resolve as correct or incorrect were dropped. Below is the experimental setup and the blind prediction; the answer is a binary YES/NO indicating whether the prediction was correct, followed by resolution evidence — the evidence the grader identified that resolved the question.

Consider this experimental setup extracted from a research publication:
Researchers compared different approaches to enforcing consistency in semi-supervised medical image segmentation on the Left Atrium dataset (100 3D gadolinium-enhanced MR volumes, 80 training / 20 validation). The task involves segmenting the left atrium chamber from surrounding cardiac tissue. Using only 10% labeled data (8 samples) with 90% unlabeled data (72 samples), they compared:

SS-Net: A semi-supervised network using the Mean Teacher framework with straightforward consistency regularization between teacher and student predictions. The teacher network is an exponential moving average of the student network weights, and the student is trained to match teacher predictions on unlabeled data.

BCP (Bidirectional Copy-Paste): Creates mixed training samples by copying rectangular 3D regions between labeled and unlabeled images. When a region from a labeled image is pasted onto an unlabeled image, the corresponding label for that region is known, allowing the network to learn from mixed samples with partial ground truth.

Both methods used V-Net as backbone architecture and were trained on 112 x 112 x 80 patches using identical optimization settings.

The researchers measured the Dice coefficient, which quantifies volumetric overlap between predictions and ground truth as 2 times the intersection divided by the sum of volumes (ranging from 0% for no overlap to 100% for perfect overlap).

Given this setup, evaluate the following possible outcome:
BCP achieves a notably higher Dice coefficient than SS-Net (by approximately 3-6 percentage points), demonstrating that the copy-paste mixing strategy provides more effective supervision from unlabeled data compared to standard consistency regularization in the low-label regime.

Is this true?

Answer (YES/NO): NO